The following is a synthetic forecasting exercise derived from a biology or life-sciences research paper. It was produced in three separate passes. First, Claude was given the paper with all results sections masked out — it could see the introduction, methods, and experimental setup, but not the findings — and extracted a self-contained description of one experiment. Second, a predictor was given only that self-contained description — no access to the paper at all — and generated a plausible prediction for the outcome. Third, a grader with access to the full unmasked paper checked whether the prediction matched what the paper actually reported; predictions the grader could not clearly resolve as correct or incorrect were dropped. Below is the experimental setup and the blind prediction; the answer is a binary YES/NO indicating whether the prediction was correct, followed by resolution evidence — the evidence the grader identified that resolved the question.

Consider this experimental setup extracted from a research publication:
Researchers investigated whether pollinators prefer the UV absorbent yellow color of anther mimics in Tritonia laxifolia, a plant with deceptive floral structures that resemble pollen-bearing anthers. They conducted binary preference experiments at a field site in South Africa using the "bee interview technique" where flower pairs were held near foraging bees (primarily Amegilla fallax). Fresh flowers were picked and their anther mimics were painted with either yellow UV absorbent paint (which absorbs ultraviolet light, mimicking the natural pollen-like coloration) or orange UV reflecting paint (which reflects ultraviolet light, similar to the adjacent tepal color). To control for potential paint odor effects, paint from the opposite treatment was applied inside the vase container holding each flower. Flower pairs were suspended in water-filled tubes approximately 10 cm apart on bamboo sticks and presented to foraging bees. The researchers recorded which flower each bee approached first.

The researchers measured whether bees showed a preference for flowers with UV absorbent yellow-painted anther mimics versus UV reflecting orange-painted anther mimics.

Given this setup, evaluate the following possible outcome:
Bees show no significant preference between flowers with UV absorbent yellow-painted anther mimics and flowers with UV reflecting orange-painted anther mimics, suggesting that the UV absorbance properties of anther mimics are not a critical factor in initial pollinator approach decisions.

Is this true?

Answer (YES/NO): NO